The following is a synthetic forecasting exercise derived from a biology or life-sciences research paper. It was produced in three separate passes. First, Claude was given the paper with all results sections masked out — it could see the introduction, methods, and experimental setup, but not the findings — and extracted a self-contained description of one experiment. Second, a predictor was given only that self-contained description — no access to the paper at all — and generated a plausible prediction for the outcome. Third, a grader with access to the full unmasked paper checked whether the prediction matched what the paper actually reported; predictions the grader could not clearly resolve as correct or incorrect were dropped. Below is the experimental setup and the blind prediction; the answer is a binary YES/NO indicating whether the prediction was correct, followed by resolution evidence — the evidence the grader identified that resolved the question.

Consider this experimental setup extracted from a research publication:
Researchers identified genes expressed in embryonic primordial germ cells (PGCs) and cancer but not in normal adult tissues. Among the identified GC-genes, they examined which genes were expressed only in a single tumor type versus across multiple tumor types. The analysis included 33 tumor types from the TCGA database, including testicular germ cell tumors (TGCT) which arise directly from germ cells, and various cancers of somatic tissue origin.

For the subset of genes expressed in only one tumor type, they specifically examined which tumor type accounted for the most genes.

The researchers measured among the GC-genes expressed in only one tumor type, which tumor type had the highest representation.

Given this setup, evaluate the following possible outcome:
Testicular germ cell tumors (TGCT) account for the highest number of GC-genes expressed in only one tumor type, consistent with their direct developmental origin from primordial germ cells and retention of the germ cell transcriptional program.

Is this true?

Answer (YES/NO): YES